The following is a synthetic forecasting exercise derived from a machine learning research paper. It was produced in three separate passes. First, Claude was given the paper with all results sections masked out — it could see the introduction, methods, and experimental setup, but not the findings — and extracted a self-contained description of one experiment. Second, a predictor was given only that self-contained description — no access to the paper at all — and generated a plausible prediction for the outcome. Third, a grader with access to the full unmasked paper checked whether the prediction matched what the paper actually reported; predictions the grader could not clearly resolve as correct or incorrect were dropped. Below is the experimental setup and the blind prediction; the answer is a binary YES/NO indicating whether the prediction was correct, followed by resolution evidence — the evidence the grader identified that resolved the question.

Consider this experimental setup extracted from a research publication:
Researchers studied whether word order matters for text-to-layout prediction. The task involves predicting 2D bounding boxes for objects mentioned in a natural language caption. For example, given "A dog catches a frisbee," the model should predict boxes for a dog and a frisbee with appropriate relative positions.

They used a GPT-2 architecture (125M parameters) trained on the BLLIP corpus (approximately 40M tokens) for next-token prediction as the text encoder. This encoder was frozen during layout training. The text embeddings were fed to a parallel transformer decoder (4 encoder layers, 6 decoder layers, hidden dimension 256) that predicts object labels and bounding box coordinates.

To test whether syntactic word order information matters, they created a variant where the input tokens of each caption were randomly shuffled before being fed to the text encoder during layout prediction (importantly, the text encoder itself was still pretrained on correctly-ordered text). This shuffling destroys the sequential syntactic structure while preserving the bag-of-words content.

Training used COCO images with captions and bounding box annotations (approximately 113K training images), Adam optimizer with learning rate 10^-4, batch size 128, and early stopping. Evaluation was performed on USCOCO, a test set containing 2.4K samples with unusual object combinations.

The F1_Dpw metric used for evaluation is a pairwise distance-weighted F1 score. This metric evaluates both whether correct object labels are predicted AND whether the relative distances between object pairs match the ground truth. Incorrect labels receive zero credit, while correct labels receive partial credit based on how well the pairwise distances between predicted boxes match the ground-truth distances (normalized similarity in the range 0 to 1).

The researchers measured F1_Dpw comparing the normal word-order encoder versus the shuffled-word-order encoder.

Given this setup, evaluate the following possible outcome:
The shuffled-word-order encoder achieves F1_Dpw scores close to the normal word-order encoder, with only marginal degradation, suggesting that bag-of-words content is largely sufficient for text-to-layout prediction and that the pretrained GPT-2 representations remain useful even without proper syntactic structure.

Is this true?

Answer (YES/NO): YES